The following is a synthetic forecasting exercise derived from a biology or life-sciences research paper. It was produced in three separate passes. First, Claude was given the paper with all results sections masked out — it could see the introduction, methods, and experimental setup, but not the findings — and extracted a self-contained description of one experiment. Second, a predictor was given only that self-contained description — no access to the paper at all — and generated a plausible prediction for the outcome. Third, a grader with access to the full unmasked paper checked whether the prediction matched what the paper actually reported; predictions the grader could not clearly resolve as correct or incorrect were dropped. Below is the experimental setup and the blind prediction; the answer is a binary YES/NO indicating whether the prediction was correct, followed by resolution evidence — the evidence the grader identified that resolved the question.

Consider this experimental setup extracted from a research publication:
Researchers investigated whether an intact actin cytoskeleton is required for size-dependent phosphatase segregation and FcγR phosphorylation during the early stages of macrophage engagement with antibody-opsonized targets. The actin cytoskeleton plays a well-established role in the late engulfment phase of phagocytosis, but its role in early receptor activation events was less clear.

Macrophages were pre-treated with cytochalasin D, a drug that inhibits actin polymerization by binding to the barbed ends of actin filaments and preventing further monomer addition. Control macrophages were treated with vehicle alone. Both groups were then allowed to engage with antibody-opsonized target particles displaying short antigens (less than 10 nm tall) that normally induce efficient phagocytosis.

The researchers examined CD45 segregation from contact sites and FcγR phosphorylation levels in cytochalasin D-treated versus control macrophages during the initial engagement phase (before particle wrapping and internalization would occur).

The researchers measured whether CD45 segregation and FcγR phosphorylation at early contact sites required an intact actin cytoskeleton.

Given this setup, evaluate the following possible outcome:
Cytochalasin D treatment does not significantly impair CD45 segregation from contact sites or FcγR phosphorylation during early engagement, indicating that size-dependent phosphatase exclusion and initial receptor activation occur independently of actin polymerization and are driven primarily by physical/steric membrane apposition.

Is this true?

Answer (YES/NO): YES